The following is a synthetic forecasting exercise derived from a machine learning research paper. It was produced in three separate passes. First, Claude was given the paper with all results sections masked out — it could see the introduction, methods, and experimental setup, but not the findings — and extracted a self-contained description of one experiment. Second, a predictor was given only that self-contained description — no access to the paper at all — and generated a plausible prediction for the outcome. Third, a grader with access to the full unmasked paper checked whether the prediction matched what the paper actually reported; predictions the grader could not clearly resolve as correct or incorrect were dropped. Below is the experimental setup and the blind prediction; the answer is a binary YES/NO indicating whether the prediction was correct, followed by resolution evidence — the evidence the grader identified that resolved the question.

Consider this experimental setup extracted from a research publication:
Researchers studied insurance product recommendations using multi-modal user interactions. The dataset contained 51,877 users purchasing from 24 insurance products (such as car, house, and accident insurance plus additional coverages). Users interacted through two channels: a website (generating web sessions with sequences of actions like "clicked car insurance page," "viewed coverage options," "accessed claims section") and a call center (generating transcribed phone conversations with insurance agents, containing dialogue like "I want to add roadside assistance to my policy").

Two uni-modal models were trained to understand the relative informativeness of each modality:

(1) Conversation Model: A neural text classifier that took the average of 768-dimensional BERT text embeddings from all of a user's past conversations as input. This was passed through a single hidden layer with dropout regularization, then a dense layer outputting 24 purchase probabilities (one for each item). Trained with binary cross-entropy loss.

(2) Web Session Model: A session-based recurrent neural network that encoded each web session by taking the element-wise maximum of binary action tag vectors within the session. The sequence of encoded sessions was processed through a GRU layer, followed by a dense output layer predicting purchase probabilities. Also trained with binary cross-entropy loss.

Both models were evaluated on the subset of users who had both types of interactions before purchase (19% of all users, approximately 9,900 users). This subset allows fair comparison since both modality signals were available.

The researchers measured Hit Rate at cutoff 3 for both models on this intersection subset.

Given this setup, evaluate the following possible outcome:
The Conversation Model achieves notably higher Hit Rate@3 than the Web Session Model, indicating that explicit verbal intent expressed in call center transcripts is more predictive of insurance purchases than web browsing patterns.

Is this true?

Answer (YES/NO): NO